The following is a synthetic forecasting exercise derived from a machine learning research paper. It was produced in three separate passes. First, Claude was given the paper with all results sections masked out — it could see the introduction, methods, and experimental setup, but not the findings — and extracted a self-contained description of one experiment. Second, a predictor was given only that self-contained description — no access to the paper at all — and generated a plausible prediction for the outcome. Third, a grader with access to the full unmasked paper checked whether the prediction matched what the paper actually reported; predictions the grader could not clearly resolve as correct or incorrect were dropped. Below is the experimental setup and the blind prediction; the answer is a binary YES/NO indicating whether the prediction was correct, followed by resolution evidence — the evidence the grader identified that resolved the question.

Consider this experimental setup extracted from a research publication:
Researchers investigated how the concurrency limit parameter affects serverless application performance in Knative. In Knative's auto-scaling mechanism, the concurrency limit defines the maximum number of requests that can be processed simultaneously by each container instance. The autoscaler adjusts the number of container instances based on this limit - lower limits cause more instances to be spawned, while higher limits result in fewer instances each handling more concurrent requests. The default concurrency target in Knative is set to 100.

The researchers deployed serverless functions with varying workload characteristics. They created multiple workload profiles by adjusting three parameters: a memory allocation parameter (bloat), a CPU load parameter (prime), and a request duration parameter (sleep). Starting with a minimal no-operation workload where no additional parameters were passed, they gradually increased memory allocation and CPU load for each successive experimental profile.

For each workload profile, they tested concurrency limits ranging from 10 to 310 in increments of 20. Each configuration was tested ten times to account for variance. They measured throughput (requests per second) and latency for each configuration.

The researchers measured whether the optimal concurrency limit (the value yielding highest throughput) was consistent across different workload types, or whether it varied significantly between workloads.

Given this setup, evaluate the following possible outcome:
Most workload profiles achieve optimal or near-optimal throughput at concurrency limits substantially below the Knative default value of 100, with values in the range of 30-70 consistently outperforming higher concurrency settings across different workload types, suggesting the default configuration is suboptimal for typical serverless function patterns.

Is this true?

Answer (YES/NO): NO